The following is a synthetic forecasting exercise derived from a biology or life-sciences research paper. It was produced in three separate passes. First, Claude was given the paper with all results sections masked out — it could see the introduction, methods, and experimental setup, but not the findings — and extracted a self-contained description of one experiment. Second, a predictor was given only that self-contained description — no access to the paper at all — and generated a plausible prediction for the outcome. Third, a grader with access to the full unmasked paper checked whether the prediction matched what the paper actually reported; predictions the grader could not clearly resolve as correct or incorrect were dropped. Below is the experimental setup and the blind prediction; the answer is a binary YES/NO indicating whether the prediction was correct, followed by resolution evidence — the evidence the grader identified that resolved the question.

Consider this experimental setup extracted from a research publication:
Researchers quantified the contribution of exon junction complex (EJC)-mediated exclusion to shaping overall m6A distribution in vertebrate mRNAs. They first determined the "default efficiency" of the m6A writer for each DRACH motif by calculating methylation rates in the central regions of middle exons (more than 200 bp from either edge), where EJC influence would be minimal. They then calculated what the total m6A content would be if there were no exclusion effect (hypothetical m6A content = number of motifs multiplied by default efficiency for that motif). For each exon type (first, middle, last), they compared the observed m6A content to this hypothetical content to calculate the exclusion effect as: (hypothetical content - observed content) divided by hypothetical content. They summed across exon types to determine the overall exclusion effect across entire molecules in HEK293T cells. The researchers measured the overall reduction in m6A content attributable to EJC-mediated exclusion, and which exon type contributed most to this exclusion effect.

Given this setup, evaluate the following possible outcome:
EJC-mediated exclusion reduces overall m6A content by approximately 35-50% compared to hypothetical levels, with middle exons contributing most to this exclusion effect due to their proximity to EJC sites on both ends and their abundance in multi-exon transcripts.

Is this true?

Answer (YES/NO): NO